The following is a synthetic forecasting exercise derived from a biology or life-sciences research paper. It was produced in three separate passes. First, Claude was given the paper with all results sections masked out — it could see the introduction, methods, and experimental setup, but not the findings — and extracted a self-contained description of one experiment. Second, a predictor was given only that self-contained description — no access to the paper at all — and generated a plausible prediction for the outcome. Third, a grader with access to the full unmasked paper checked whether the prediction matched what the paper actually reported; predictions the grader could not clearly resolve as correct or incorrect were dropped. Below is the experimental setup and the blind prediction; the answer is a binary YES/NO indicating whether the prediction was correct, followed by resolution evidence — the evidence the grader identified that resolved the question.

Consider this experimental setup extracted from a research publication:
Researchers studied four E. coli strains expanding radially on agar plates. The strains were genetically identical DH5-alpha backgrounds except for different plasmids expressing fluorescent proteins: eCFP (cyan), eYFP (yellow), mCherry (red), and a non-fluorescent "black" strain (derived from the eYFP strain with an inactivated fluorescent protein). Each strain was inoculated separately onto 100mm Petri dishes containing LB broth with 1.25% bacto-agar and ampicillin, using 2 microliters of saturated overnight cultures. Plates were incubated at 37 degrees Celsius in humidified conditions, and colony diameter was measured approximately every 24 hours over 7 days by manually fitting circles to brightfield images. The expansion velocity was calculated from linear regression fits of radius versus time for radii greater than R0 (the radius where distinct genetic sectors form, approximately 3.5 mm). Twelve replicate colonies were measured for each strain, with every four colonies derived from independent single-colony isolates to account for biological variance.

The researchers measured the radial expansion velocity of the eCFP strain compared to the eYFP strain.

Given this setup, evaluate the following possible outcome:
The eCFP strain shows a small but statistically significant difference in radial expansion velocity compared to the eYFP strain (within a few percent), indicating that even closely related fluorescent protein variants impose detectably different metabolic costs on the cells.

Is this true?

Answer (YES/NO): NO